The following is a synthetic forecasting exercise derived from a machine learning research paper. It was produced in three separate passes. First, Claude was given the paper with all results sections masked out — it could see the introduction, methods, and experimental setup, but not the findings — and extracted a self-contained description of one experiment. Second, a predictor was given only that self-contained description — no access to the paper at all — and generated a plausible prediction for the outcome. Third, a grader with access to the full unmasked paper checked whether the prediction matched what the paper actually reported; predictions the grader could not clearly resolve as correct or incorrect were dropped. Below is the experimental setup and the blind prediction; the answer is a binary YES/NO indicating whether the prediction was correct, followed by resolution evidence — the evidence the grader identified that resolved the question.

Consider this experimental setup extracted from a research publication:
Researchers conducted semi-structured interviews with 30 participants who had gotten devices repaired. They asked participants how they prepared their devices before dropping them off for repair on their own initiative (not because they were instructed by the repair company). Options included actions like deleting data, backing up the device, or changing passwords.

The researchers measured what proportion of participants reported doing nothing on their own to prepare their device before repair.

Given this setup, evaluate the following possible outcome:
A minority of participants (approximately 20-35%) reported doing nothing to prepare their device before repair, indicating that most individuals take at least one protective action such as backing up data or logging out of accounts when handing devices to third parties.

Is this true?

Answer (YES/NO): NO